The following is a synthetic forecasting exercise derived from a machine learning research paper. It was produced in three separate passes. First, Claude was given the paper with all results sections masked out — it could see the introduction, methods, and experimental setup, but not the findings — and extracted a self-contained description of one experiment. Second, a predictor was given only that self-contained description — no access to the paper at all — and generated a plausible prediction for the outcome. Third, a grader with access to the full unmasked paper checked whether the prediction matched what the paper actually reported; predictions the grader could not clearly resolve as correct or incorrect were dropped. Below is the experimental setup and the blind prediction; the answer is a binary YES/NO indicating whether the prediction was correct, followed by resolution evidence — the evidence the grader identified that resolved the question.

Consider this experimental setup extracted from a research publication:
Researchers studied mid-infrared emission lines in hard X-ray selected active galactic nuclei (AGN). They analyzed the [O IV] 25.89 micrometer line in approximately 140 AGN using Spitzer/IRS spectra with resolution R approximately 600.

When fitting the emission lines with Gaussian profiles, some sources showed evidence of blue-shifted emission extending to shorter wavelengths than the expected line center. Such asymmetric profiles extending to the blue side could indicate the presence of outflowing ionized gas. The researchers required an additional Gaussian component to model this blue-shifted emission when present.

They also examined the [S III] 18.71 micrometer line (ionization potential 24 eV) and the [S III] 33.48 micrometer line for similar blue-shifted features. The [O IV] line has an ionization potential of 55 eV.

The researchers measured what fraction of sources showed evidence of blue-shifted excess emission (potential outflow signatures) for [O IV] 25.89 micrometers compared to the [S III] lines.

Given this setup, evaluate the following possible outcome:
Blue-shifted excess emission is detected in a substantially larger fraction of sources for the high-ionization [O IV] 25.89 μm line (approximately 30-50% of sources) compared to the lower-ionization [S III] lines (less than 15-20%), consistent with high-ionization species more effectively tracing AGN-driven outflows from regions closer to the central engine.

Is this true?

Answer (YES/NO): NO